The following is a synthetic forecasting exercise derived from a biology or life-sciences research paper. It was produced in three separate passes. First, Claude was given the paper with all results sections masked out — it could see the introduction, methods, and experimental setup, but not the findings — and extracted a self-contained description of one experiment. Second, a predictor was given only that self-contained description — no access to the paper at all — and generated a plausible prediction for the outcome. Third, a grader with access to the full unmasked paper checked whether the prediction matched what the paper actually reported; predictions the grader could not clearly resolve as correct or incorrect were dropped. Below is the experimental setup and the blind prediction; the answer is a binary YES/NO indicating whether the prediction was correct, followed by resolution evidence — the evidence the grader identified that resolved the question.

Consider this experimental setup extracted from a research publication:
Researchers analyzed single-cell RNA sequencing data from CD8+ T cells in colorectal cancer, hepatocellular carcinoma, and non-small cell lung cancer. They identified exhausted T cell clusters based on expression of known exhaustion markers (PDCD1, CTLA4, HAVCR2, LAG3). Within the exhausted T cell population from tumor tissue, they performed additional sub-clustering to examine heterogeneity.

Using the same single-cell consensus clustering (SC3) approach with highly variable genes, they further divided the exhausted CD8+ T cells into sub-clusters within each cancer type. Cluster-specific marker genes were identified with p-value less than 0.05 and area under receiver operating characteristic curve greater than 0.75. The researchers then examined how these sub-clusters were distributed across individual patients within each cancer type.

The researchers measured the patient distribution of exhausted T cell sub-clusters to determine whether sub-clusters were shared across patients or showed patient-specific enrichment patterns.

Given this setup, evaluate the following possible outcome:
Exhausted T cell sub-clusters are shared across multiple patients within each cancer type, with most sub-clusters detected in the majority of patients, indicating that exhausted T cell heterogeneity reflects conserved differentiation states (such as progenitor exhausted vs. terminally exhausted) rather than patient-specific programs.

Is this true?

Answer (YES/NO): NO